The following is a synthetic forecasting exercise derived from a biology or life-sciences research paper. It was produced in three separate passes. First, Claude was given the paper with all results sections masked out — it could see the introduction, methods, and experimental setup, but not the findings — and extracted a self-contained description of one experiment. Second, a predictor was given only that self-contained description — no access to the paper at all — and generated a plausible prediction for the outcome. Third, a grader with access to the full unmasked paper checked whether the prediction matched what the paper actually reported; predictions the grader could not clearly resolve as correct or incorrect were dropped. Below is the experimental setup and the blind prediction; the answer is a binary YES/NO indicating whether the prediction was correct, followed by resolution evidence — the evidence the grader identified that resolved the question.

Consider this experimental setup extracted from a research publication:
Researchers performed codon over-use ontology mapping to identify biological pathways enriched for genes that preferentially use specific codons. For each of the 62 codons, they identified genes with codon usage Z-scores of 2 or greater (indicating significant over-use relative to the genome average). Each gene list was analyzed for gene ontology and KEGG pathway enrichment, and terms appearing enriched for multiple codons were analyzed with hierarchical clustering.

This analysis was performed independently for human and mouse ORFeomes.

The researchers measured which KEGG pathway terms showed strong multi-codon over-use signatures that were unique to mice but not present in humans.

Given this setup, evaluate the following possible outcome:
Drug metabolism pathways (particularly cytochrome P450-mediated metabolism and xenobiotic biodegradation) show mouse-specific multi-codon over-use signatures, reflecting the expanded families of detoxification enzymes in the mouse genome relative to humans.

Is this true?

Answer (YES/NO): NO